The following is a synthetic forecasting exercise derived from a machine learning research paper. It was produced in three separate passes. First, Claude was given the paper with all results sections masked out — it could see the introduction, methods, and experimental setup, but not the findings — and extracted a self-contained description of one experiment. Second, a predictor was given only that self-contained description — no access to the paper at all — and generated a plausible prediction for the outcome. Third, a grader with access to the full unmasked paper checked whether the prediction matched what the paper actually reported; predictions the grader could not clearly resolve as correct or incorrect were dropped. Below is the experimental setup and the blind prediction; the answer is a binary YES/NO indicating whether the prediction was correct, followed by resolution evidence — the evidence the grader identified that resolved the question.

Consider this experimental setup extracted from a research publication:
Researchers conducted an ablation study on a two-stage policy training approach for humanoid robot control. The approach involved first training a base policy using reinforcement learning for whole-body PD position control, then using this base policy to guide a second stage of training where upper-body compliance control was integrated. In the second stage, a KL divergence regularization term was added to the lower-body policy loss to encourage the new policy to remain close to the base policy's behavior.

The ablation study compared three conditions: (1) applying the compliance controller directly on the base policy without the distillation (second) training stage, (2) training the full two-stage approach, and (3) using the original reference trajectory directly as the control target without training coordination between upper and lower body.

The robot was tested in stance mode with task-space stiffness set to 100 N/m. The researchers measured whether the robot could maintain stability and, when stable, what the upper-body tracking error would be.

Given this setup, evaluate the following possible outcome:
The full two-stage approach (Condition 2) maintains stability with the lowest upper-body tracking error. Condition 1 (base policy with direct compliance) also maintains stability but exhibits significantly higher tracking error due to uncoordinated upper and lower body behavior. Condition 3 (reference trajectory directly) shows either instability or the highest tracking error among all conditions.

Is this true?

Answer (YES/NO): NO